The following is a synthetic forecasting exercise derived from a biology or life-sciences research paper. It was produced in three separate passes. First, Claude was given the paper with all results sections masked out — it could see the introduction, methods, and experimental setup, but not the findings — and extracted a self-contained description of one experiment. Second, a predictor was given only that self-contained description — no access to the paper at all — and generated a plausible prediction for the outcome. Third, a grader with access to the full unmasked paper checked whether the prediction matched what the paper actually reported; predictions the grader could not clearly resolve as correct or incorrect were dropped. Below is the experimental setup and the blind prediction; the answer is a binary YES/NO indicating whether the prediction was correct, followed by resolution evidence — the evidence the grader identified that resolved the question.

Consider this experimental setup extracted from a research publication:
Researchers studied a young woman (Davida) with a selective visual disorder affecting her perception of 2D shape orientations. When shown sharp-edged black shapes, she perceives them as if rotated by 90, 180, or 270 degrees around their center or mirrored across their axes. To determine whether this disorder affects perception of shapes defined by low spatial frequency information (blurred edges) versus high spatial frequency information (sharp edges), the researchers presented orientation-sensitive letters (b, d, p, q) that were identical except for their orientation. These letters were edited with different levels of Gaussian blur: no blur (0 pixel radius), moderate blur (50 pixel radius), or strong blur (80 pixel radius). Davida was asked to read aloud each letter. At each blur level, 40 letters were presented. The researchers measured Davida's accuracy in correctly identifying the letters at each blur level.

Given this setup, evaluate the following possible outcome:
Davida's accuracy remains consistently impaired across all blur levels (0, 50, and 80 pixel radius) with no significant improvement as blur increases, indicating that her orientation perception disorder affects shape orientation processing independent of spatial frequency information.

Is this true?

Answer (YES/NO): NO